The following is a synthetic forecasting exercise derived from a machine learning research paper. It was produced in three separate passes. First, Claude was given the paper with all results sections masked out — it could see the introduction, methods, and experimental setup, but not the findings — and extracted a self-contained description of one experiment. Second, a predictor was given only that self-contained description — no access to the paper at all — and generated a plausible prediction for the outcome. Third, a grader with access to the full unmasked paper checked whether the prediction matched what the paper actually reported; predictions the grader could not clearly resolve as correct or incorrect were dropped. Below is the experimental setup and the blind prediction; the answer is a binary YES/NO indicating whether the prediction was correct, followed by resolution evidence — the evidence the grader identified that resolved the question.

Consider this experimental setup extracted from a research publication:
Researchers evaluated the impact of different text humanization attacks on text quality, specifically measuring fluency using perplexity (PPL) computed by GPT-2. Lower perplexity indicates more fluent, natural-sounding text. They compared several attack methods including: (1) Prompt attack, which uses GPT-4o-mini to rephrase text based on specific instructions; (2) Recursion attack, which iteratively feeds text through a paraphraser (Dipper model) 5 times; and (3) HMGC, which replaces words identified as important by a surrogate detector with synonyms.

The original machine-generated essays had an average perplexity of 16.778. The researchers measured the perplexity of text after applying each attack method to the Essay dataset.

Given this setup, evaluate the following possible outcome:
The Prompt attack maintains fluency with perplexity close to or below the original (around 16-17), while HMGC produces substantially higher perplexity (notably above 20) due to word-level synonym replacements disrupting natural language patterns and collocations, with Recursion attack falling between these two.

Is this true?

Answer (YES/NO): NO